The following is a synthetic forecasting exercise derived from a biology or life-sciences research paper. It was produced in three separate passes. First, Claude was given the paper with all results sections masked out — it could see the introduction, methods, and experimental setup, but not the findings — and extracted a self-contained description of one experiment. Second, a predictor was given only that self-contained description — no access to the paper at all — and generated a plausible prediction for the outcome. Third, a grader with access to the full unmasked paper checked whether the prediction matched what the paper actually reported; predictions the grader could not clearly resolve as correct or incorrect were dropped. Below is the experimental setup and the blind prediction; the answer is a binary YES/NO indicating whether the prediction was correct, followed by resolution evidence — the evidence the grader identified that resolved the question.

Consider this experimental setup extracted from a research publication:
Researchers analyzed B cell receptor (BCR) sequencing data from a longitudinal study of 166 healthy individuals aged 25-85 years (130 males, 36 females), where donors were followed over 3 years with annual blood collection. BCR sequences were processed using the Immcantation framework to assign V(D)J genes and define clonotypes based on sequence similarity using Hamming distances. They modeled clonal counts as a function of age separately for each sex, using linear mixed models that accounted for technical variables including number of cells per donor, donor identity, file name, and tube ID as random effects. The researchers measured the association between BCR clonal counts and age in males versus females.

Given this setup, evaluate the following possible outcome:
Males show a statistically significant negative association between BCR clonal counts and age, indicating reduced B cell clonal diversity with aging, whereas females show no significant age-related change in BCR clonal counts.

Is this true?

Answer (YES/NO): NO